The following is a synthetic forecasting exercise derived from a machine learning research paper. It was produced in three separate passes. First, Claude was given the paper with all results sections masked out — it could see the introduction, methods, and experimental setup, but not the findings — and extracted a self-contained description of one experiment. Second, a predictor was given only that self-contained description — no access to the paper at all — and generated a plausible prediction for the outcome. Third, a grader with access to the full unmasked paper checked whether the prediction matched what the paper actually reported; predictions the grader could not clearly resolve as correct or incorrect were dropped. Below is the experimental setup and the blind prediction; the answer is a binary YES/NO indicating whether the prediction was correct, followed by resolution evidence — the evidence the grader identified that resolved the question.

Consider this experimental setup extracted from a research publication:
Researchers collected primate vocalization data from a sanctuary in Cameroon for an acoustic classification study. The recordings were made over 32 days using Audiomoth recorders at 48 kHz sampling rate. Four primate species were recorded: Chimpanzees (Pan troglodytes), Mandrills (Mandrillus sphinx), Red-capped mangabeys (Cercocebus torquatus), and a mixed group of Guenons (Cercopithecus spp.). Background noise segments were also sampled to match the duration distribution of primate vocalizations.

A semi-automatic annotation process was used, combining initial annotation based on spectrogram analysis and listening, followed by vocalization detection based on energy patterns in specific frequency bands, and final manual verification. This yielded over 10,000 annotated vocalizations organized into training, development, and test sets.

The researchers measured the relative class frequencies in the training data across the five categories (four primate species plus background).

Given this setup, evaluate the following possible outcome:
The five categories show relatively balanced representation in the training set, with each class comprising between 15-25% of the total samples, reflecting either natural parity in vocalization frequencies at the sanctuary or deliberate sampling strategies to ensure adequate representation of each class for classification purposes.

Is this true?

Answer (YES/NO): NO